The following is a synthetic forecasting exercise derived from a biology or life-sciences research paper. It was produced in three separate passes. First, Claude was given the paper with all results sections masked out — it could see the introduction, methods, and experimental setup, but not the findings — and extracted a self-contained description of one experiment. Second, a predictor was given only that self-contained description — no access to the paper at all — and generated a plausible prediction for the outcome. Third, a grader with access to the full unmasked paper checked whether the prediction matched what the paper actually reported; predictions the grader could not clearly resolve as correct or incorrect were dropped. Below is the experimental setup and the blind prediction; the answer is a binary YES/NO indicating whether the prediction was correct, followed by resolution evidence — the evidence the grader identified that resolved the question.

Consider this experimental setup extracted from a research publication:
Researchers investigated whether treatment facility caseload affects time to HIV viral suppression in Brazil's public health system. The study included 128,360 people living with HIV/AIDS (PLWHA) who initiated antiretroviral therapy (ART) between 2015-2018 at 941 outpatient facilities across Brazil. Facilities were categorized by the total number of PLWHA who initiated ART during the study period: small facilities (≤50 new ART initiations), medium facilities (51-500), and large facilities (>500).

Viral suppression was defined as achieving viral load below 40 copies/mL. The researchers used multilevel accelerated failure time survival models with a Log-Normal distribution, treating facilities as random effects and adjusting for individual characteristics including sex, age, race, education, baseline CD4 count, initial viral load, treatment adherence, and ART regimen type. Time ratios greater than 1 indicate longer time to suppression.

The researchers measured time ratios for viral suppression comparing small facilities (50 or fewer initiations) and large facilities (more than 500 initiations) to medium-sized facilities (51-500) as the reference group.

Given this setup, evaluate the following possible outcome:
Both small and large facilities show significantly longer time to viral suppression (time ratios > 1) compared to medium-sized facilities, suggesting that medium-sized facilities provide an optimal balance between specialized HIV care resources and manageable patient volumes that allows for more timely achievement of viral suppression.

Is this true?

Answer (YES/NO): NO